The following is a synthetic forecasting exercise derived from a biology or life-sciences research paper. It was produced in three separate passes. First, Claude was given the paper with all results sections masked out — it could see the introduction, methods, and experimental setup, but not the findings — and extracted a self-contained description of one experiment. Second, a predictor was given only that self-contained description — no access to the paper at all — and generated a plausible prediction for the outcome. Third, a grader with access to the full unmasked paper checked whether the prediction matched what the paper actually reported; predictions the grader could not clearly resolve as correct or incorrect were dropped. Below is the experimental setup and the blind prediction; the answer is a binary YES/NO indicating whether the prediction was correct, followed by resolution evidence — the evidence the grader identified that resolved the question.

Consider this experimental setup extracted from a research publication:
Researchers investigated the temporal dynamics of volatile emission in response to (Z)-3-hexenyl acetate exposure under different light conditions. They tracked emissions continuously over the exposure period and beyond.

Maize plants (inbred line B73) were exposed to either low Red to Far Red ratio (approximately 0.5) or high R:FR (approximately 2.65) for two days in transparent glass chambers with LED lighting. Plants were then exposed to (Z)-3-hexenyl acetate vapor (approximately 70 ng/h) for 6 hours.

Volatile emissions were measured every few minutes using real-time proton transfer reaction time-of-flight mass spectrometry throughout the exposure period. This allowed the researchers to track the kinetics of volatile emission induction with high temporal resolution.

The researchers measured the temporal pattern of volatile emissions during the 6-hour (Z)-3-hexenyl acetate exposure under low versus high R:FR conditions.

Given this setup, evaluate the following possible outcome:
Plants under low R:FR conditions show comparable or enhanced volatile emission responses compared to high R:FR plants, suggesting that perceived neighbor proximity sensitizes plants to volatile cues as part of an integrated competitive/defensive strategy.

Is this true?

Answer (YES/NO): YES